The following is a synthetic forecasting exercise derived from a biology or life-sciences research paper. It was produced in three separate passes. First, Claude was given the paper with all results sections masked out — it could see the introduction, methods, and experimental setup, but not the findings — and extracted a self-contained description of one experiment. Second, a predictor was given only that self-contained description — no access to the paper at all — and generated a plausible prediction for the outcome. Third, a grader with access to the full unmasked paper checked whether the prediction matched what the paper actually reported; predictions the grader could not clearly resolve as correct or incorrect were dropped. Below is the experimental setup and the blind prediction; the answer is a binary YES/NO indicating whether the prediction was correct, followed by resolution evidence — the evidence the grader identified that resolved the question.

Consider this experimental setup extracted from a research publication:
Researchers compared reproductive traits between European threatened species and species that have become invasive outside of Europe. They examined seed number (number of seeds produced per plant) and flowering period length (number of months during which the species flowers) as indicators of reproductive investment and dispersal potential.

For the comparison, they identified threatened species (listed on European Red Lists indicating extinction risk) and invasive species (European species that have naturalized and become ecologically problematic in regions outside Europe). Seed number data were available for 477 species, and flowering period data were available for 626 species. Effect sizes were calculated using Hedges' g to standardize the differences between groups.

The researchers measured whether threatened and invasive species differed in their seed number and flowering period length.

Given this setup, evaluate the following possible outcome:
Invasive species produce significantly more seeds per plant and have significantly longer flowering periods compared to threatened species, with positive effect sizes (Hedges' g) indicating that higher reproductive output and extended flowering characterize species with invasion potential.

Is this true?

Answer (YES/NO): YES